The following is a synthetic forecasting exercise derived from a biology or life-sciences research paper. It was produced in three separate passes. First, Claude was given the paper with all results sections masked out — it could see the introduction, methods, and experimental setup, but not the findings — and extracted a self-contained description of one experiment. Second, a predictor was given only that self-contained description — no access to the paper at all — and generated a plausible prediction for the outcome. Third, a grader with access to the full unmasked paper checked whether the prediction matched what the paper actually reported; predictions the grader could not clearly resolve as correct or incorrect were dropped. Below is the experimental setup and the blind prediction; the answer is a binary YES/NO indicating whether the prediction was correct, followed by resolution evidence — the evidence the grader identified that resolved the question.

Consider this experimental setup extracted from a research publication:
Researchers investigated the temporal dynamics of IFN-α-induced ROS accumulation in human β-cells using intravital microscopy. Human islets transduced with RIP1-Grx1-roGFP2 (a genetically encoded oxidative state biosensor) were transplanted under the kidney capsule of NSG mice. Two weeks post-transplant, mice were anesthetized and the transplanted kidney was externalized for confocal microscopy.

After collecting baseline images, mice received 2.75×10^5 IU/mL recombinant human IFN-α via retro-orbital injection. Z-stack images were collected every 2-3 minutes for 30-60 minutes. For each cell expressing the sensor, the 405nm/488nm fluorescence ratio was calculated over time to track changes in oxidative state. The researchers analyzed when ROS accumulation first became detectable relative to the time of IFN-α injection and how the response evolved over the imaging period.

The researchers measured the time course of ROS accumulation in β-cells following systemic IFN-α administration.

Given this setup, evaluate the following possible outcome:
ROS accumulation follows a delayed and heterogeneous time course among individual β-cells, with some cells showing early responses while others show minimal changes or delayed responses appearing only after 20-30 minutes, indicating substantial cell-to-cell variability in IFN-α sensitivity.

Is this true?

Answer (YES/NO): YES